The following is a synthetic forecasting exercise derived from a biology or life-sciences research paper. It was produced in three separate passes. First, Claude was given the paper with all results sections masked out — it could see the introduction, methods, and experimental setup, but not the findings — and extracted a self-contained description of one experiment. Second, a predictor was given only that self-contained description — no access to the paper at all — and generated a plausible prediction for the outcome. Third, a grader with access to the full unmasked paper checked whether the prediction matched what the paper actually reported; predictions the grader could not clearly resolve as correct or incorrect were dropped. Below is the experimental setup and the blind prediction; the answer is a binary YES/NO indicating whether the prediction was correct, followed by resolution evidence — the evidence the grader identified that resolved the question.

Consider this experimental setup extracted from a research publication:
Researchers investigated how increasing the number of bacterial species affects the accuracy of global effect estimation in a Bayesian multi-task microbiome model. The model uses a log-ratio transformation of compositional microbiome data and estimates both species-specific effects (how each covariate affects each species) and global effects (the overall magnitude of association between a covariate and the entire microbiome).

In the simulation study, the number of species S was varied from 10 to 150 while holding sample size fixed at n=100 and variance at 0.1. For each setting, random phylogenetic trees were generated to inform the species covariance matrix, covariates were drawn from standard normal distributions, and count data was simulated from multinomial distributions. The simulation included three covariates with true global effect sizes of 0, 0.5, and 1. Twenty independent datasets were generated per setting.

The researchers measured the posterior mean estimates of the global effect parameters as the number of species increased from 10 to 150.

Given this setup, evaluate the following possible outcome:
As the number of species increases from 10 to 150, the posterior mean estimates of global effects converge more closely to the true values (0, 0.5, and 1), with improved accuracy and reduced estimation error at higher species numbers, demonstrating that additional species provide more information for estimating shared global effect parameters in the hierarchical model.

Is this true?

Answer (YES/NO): NO